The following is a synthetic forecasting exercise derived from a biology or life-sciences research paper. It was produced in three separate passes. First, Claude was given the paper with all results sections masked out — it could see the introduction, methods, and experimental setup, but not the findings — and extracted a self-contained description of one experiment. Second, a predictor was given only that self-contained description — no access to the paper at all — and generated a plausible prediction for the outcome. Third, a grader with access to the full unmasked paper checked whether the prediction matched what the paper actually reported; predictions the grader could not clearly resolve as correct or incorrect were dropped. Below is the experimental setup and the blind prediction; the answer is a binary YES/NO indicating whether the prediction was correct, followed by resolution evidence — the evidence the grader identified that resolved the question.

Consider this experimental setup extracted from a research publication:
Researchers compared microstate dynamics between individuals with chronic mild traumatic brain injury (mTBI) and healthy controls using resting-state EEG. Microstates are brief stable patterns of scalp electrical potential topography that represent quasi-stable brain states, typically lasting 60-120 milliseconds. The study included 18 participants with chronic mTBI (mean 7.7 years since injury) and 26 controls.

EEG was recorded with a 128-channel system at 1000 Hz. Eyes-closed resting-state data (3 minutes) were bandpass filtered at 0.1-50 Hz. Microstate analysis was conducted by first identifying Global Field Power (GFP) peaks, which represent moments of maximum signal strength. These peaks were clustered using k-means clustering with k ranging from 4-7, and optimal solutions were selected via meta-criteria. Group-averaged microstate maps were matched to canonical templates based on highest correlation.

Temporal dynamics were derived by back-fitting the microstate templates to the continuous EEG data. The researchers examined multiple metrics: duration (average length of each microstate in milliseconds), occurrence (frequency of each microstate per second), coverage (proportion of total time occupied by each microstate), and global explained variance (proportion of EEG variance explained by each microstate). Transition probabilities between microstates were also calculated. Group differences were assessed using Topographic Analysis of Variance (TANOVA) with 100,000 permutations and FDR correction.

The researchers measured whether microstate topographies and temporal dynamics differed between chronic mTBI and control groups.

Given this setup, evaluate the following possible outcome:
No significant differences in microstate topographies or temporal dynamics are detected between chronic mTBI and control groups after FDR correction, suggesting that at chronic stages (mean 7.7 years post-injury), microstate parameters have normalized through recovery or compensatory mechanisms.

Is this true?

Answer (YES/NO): YES